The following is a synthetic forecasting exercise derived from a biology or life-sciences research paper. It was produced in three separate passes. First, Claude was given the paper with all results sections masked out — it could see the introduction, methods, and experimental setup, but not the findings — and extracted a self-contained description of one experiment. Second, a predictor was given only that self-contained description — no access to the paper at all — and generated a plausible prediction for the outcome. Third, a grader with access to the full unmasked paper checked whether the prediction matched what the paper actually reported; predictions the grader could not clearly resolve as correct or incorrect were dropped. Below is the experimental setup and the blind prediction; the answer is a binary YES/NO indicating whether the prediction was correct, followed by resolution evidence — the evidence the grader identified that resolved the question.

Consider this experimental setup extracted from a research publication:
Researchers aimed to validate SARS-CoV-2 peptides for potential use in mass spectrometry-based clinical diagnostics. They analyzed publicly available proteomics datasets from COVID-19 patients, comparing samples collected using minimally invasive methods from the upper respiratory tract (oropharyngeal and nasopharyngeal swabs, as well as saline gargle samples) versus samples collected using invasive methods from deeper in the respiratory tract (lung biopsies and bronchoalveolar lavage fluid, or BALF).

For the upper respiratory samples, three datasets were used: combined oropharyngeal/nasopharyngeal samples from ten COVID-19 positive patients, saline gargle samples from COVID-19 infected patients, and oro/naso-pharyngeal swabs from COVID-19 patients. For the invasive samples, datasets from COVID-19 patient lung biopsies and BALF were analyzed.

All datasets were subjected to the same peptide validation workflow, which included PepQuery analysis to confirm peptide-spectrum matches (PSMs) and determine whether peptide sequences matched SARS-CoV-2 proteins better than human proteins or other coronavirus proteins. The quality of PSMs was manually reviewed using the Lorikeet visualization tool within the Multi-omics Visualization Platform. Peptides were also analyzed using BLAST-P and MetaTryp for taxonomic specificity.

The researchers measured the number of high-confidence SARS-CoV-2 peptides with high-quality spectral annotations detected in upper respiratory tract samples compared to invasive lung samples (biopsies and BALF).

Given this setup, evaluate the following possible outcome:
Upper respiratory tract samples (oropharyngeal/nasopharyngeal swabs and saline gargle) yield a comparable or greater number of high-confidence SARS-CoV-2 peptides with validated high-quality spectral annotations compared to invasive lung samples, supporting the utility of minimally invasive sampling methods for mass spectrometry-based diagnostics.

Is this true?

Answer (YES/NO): YES